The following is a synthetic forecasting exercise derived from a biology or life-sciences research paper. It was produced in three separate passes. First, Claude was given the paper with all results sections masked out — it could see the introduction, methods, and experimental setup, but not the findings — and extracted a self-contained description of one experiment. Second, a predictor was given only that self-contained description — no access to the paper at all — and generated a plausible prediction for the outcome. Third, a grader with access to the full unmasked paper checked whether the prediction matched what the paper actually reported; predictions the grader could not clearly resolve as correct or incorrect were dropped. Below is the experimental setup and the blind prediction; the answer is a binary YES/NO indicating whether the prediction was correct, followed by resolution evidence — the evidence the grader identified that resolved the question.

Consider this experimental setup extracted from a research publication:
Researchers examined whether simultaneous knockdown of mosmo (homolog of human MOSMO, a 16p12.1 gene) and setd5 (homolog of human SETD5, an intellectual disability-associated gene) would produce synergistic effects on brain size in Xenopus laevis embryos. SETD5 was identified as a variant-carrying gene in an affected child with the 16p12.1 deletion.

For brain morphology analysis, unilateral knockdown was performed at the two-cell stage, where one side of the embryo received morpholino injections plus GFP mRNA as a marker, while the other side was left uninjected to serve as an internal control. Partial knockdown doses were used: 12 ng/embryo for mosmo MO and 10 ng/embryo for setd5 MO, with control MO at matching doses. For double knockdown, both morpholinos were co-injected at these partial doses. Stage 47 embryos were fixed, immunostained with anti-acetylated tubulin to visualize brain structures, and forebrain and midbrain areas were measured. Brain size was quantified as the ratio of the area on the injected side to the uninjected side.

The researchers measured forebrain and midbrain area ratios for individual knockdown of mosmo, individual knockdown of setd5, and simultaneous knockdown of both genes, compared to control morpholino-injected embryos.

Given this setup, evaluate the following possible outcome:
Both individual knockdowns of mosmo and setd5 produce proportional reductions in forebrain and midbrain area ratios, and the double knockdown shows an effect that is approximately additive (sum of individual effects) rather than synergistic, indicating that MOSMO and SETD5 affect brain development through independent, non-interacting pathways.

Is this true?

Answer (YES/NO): NO